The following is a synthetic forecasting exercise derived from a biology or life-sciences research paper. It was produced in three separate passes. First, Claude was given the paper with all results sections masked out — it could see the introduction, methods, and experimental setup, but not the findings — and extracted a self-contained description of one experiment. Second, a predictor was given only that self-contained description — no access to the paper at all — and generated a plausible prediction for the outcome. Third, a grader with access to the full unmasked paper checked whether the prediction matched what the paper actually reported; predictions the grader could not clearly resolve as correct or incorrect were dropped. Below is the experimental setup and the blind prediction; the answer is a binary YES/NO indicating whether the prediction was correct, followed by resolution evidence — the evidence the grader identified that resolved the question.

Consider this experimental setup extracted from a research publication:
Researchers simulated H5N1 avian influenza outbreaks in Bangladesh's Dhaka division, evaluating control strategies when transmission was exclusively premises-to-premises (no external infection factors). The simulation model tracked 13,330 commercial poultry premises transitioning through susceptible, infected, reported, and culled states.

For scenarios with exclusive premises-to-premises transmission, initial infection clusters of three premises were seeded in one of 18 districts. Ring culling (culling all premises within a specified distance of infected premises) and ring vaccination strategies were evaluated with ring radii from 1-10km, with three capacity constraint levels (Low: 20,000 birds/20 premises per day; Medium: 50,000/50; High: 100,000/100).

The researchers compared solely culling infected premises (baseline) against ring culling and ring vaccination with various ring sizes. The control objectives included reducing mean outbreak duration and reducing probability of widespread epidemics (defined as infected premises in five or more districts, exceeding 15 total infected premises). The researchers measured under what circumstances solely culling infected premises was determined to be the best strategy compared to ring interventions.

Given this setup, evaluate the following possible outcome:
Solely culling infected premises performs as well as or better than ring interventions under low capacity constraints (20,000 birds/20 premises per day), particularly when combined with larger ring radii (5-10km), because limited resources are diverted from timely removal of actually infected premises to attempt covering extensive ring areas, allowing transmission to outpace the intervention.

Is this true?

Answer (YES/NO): NO